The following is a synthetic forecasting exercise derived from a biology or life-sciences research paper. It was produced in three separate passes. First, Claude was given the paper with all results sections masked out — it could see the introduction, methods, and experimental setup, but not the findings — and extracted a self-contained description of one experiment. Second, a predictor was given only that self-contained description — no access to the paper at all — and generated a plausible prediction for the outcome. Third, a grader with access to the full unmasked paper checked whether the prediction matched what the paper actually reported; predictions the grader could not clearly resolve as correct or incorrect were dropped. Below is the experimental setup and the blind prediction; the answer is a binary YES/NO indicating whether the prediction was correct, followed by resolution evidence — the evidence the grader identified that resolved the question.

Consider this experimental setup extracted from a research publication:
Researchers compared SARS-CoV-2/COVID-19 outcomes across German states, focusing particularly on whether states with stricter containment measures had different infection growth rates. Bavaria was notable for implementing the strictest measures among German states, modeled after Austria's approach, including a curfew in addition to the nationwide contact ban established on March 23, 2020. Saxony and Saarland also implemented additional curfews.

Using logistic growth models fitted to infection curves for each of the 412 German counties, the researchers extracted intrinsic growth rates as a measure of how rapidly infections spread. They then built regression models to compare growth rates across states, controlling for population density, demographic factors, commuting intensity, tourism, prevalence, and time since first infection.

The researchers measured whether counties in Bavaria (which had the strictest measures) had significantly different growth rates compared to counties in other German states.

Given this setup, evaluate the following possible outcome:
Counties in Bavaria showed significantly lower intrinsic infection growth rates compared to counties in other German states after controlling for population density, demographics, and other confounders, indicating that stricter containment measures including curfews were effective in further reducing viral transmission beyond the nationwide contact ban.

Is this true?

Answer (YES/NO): NO